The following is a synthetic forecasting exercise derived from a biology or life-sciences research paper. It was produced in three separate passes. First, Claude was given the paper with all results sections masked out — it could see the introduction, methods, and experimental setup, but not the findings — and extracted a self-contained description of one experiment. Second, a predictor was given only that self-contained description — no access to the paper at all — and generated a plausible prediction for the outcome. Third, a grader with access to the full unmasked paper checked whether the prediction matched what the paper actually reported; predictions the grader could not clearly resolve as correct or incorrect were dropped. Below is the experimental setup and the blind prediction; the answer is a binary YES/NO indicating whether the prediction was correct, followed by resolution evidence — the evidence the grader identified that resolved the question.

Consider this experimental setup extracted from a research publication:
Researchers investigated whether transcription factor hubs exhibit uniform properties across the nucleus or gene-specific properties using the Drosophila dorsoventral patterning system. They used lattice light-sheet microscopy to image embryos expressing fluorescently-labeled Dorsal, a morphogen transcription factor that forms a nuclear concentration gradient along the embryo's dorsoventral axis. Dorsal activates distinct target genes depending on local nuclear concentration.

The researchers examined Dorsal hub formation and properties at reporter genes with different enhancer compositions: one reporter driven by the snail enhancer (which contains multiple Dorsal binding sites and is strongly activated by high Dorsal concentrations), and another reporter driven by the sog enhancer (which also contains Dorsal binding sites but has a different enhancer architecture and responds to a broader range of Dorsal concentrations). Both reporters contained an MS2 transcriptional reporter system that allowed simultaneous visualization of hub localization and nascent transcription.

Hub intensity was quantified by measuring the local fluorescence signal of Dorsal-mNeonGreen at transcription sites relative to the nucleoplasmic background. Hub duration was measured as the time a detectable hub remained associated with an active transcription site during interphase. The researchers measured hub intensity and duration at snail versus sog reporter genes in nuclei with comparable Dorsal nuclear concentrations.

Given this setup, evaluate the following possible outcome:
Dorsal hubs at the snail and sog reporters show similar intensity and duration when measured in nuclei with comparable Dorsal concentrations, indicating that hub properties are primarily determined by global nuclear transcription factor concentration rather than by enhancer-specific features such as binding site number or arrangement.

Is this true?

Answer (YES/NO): NO